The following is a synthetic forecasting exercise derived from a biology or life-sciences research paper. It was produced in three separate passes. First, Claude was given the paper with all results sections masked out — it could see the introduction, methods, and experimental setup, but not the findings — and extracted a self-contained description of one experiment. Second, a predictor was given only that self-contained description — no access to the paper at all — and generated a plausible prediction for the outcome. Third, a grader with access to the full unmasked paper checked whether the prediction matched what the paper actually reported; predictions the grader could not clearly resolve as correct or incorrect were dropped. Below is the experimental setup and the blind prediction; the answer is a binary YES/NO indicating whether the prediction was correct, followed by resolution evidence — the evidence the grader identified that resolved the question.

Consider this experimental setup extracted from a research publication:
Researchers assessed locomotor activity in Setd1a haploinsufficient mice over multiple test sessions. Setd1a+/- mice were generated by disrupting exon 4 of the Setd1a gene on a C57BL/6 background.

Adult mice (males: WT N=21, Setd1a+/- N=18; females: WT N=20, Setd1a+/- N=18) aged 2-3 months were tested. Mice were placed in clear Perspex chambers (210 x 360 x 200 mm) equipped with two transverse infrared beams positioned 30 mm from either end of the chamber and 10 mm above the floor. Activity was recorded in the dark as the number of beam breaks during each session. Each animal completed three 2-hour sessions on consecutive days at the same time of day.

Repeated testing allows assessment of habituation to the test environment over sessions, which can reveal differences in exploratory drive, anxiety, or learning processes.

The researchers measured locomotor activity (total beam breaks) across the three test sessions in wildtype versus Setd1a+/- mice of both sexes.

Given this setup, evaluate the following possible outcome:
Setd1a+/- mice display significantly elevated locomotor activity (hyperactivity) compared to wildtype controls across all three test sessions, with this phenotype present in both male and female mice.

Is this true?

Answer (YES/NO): NO